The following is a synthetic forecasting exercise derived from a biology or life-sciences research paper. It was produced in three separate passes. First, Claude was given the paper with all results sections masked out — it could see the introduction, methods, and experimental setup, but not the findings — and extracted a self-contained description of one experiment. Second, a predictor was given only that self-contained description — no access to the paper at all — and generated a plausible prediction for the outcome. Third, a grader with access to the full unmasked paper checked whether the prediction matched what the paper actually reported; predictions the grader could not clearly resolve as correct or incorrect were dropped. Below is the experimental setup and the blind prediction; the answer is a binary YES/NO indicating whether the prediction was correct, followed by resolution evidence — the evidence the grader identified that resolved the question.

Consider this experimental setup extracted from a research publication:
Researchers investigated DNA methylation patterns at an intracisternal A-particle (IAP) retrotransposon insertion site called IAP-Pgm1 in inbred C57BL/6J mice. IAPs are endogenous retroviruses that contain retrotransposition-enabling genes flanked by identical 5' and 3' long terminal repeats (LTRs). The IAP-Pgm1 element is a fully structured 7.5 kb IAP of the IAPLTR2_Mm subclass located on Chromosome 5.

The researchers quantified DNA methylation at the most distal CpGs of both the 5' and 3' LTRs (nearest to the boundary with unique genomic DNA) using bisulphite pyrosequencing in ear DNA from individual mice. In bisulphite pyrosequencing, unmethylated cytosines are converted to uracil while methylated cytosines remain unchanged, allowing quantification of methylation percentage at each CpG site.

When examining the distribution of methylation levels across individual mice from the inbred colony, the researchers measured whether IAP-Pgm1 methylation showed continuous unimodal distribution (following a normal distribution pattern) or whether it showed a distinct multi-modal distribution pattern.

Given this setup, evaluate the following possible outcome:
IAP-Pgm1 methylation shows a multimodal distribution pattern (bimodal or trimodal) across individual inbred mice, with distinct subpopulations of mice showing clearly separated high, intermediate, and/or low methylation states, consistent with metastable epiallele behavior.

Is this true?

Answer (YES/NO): NO